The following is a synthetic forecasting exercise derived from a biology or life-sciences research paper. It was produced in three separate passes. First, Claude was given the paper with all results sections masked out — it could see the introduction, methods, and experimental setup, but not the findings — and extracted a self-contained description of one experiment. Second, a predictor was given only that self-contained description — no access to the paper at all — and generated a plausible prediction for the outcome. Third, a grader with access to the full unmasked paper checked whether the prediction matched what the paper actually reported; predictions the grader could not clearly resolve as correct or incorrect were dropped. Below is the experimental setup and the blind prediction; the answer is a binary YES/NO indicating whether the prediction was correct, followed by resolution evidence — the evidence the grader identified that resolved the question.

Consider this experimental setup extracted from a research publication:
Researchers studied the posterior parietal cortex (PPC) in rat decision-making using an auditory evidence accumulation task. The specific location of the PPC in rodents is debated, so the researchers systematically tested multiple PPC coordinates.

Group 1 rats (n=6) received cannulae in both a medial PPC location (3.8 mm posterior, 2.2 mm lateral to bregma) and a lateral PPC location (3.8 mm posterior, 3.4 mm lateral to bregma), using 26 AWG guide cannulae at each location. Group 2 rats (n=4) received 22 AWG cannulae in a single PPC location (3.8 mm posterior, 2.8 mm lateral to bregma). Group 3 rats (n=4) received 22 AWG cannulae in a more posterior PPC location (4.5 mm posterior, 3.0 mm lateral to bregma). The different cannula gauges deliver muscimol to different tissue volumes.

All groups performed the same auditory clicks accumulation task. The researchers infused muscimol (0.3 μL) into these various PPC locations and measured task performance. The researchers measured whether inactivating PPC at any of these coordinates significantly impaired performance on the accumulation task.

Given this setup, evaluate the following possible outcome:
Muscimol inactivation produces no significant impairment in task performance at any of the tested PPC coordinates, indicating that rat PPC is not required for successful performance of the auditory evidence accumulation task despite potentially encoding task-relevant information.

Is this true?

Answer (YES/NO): YES